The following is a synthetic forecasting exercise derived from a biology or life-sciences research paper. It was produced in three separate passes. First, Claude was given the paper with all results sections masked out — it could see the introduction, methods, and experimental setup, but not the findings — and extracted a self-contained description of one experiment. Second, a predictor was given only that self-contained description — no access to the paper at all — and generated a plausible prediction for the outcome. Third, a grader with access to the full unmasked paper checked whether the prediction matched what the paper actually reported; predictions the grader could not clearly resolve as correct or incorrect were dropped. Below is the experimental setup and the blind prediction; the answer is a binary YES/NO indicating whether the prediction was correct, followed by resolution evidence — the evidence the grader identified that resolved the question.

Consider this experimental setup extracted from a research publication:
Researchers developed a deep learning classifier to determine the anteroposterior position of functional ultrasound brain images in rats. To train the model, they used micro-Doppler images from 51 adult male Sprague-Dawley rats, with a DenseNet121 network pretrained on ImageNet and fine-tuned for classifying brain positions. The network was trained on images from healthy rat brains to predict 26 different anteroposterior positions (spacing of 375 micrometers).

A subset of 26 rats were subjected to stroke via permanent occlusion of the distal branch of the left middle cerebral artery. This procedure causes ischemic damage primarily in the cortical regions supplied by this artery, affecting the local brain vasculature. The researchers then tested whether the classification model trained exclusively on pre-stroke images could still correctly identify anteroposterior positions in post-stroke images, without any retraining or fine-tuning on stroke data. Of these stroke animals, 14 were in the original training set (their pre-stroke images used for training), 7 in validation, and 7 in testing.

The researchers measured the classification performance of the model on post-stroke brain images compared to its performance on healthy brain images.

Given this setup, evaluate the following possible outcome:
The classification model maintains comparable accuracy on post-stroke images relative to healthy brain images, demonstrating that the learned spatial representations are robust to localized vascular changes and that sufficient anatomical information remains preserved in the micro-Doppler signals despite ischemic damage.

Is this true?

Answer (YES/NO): YES